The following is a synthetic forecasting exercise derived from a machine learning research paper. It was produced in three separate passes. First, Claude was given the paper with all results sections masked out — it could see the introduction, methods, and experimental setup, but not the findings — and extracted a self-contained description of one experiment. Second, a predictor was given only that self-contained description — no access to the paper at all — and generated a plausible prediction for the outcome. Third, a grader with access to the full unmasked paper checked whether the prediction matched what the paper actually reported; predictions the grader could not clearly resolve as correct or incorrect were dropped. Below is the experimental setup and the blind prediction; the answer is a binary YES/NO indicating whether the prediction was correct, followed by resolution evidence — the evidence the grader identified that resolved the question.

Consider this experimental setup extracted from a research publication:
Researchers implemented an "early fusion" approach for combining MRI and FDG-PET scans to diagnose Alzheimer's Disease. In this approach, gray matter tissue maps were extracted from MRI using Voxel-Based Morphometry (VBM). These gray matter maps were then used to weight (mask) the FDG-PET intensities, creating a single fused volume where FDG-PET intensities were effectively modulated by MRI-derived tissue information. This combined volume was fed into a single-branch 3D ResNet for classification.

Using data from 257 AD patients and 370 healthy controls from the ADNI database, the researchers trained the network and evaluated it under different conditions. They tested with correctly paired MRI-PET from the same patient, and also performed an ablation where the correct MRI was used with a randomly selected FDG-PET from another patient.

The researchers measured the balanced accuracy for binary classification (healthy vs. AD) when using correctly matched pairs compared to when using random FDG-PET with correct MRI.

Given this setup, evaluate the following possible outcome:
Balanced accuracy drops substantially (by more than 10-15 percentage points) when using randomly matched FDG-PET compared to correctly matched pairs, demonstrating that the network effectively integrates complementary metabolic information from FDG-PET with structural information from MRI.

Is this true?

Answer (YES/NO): NO